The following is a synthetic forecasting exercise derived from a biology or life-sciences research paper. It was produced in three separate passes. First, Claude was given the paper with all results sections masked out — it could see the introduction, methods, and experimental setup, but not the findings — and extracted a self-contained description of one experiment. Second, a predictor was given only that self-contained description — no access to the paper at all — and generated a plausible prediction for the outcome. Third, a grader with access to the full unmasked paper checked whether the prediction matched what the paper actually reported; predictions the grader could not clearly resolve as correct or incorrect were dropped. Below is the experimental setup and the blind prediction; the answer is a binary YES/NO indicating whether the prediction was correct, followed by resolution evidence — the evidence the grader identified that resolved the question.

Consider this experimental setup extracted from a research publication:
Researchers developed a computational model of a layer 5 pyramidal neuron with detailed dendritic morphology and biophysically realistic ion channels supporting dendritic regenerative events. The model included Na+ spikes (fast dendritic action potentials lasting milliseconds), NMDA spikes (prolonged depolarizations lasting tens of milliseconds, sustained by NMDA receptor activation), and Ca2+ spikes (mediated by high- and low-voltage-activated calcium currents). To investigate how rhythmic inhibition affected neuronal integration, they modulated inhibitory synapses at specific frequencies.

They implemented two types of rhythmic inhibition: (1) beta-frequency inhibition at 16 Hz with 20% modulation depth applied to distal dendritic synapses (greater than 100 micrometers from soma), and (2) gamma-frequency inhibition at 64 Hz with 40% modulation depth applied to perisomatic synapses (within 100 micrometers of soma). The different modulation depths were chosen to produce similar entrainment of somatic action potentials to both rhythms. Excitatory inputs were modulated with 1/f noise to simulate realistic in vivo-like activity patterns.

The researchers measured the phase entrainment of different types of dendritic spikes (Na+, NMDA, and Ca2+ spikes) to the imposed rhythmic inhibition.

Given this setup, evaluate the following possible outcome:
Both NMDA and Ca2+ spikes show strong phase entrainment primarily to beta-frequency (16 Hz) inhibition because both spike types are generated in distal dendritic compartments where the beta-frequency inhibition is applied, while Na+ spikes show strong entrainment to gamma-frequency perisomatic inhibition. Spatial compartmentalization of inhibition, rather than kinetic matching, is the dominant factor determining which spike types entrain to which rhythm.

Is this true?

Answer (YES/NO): NO